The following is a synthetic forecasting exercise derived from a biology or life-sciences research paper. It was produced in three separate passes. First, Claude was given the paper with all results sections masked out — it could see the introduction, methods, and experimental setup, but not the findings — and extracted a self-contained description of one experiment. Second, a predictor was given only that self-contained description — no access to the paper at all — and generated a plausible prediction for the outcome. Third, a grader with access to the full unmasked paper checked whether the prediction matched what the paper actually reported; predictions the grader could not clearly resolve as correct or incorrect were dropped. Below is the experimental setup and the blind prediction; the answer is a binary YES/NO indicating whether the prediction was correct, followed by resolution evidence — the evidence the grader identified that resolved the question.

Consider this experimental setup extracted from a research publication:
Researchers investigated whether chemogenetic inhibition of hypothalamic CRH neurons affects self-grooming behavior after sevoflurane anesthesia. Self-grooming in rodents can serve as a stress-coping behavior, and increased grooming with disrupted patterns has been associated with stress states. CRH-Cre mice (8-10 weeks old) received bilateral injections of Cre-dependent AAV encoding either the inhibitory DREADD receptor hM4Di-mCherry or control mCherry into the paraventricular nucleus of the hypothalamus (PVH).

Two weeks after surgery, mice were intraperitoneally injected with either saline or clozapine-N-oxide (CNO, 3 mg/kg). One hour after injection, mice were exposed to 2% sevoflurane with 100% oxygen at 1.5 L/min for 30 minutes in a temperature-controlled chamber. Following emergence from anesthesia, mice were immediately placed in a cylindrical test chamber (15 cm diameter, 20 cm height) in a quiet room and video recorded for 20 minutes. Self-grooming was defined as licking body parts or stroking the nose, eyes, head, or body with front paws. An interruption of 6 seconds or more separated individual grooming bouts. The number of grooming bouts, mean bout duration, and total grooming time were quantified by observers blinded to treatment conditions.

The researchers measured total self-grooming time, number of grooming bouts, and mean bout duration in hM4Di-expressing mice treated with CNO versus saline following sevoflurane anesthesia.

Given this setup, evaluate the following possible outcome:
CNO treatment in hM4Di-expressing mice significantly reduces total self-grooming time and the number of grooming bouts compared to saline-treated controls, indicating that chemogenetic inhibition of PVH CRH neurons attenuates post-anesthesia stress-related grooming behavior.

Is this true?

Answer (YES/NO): NO